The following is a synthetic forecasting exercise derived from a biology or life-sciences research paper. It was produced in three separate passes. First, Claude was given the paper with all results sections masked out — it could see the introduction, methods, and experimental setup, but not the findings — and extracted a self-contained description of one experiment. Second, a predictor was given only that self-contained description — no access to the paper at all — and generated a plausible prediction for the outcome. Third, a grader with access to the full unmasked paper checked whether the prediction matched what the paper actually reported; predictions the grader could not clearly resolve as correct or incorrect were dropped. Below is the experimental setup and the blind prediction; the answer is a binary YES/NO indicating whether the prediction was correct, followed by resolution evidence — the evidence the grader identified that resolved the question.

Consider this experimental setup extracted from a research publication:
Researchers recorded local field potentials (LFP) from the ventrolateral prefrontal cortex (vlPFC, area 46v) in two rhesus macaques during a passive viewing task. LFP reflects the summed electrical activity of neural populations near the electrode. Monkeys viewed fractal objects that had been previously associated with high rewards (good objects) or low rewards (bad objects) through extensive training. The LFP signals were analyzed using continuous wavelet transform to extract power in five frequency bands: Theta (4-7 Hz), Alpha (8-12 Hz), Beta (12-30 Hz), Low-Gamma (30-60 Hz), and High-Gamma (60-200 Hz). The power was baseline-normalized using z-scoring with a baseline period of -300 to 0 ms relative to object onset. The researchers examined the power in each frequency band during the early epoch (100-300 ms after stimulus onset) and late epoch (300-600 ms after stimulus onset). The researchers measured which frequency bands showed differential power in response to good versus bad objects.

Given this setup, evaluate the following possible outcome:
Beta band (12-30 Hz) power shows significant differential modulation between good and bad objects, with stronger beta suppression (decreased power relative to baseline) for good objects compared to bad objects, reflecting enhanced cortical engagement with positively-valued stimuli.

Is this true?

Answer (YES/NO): NO